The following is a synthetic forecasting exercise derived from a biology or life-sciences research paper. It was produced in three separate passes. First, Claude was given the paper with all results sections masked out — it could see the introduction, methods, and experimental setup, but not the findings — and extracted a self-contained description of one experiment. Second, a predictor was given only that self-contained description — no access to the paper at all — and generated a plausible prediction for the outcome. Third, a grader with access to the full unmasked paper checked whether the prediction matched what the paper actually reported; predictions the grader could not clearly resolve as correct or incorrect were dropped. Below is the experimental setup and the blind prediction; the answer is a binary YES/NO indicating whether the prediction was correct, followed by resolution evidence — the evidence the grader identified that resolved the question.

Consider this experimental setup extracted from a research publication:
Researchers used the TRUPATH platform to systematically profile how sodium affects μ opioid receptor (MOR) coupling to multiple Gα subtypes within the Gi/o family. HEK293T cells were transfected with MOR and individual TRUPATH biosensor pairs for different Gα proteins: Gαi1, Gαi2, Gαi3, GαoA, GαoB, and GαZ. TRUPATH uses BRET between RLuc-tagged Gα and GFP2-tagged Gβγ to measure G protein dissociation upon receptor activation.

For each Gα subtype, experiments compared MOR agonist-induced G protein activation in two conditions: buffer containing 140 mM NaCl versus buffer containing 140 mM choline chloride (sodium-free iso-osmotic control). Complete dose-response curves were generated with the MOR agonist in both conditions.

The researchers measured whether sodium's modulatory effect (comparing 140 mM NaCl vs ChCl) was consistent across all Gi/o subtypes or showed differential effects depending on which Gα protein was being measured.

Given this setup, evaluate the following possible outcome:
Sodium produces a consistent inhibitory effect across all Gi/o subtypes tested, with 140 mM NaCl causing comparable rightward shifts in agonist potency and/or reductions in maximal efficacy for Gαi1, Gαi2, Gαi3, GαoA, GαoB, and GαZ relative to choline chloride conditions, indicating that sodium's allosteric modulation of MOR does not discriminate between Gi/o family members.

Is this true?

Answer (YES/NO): NO